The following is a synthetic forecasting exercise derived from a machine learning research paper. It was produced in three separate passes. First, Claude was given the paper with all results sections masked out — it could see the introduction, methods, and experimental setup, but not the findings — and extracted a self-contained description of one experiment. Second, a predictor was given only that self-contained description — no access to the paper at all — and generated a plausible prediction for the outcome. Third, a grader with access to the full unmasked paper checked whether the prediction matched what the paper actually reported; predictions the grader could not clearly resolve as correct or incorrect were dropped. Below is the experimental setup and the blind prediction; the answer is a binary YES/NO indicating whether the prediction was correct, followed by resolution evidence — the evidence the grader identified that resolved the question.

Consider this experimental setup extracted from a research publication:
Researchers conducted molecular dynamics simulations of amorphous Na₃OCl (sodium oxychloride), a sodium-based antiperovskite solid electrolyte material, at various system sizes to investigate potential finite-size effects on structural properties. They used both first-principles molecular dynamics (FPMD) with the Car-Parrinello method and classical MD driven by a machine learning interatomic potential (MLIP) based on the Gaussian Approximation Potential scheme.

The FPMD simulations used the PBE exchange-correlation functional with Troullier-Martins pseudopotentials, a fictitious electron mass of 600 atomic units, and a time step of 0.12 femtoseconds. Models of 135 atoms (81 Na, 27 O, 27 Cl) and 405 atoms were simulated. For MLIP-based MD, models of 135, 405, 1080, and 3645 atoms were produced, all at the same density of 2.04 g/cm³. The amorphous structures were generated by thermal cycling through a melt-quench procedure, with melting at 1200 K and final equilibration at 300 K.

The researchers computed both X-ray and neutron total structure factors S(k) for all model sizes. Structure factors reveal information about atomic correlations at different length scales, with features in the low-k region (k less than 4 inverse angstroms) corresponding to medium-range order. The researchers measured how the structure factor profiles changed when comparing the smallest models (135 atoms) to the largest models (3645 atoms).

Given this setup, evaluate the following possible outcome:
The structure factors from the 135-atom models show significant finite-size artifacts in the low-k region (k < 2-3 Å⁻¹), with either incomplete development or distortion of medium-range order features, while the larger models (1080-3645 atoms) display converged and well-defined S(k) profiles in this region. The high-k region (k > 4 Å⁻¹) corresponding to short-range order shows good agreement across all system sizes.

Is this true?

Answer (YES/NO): NO